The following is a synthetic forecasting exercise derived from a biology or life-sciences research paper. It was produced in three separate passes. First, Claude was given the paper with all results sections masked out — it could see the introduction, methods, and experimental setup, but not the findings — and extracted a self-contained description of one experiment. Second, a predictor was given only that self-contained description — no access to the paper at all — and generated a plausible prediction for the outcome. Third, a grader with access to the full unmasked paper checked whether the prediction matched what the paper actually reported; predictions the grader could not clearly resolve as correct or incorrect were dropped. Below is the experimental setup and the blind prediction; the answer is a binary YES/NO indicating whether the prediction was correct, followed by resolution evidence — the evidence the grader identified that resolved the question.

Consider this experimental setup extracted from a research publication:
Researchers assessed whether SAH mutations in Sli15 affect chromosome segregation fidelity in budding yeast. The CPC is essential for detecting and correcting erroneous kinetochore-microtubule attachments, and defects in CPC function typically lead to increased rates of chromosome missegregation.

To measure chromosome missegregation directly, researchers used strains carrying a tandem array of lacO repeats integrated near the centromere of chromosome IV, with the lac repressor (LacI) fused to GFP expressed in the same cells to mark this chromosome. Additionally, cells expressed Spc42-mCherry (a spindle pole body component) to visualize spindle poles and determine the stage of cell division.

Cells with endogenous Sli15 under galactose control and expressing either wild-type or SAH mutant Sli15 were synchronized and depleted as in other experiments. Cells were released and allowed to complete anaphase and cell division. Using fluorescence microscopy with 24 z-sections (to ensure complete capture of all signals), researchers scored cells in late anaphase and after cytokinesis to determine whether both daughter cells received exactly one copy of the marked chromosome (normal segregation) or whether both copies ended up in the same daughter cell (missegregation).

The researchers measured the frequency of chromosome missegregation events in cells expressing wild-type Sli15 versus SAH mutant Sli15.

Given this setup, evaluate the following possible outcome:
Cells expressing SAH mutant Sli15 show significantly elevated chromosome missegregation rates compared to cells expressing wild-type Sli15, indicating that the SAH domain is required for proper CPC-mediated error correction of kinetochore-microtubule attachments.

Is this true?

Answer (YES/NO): YES